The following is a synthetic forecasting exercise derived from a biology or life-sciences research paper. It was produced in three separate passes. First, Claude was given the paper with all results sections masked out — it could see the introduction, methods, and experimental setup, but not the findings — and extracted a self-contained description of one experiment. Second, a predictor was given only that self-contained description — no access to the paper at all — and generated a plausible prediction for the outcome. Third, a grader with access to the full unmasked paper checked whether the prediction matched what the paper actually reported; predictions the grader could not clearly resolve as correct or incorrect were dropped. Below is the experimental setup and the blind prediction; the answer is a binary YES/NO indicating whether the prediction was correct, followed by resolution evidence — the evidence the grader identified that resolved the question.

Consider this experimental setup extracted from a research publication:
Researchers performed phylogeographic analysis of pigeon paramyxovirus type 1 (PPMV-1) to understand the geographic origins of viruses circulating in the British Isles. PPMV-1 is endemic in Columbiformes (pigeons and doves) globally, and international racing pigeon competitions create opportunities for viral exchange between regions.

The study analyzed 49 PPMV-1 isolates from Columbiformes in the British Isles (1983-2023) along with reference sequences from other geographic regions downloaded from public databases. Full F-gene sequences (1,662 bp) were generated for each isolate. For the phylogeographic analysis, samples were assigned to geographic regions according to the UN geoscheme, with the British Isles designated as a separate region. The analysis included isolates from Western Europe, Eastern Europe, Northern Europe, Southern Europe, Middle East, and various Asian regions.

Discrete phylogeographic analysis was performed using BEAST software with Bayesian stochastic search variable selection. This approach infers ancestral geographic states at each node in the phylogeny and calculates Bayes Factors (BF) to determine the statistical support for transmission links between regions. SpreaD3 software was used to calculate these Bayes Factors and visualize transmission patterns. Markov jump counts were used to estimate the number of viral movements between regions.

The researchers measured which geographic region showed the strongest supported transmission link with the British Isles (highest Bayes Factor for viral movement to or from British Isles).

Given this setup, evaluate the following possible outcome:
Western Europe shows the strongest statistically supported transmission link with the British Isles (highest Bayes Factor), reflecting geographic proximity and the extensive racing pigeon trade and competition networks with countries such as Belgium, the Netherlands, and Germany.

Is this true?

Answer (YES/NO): NO